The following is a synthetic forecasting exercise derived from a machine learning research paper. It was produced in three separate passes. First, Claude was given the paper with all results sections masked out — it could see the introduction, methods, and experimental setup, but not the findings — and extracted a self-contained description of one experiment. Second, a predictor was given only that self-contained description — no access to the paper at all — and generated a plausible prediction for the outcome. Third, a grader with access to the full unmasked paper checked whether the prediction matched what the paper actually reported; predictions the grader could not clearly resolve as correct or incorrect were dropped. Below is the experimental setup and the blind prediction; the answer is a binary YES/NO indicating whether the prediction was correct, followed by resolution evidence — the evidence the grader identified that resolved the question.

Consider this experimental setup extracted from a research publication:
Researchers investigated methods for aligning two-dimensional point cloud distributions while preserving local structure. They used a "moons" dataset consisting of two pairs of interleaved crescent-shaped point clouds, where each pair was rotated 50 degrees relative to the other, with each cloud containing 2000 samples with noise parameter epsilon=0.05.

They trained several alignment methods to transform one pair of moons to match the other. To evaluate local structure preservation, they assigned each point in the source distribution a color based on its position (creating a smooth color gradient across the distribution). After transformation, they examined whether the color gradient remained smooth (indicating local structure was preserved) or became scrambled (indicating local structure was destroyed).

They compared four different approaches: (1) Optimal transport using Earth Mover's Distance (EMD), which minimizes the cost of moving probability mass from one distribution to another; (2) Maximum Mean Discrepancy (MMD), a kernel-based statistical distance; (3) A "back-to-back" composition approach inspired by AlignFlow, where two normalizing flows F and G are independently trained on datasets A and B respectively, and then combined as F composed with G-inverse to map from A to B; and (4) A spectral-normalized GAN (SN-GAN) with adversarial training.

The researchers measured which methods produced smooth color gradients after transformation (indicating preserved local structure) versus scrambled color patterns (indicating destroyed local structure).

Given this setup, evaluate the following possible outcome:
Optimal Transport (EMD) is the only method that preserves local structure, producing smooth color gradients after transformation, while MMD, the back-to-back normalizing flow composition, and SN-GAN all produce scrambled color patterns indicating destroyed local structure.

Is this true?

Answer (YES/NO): NO